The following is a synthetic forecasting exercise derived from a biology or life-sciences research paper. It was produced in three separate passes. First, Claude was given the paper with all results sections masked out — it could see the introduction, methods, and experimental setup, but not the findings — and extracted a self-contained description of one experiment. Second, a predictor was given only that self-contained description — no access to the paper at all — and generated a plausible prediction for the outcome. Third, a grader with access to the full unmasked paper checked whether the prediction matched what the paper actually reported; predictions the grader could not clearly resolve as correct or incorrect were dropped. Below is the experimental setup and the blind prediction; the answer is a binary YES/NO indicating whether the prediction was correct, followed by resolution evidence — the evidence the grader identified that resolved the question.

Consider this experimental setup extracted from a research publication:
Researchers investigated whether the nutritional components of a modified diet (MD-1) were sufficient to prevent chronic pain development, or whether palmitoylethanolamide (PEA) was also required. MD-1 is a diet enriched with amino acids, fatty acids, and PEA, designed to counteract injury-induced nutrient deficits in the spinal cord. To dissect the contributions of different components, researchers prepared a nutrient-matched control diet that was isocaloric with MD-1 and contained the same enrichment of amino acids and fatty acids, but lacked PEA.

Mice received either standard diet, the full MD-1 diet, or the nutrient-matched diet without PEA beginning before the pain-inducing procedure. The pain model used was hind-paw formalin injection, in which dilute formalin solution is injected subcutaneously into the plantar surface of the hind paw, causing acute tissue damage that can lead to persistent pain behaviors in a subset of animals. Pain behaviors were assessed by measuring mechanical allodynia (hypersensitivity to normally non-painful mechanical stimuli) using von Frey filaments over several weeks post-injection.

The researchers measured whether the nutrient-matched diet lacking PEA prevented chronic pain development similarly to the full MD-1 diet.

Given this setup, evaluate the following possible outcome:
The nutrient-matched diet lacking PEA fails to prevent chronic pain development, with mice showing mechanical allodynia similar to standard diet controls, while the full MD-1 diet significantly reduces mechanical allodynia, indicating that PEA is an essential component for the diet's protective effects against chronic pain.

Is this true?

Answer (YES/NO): YES